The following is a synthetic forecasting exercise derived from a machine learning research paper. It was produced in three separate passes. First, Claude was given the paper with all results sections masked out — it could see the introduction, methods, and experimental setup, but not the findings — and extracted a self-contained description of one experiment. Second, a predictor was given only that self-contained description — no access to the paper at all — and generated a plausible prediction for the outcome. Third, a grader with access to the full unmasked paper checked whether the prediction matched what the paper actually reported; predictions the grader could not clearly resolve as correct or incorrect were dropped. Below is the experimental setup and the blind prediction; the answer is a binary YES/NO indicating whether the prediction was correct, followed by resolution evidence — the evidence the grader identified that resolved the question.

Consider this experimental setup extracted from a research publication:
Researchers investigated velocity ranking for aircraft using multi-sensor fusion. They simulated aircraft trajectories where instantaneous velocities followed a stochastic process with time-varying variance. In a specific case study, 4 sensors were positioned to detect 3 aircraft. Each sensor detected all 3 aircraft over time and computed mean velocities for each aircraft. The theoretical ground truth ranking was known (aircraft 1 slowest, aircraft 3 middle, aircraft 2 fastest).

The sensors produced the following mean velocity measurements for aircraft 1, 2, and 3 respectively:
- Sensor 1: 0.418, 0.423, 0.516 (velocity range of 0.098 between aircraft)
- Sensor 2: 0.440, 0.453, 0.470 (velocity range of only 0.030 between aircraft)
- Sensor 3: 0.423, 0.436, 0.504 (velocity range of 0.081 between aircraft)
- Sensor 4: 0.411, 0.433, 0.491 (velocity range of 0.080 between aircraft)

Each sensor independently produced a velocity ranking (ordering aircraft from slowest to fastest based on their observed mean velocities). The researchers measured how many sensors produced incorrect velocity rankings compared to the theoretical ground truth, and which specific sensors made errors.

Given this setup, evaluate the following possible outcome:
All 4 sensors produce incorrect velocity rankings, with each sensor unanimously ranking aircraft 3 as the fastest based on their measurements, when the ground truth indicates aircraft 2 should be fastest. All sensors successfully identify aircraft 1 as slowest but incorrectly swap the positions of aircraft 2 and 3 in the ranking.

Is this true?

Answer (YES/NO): NO